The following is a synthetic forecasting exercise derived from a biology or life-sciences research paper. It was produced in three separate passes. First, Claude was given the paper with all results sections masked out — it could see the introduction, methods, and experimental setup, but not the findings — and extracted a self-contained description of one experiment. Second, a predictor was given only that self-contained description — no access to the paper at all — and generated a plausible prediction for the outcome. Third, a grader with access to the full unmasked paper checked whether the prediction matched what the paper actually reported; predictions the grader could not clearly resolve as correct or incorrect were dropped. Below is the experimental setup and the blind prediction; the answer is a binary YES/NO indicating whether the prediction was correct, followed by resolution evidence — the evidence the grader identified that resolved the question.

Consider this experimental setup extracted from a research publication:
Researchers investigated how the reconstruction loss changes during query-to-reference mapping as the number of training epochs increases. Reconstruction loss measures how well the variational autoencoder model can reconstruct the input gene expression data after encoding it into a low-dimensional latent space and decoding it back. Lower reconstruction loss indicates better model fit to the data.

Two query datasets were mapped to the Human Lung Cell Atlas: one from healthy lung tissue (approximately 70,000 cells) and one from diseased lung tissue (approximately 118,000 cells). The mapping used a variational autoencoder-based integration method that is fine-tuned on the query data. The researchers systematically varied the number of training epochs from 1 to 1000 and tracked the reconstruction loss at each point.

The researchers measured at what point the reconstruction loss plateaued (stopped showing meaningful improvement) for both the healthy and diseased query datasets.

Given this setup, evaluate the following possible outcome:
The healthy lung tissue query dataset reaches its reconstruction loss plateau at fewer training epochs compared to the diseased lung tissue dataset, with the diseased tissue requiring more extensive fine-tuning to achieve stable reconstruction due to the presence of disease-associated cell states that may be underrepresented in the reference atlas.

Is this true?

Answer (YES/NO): NO